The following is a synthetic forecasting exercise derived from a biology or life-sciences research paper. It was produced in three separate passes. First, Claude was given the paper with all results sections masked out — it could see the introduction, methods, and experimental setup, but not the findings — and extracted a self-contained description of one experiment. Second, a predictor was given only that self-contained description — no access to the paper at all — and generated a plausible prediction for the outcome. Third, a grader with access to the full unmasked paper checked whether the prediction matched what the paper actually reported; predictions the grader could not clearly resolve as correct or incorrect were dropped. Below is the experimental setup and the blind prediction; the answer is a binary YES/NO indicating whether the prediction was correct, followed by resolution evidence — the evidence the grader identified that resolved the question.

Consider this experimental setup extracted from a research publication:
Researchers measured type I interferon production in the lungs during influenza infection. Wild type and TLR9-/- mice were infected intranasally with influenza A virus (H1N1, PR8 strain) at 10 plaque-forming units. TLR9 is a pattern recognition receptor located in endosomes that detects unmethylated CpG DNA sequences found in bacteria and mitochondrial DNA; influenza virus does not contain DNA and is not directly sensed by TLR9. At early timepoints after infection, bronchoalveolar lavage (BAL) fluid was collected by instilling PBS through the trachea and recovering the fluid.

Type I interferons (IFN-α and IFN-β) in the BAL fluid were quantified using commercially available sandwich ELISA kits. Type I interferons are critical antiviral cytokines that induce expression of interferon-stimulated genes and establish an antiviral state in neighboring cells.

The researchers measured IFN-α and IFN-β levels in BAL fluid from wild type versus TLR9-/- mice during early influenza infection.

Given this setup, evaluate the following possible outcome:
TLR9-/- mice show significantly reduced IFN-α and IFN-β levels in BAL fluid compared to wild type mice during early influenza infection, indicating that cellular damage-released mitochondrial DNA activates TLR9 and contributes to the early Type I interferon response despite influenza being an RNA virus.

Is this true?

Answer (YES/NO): NO